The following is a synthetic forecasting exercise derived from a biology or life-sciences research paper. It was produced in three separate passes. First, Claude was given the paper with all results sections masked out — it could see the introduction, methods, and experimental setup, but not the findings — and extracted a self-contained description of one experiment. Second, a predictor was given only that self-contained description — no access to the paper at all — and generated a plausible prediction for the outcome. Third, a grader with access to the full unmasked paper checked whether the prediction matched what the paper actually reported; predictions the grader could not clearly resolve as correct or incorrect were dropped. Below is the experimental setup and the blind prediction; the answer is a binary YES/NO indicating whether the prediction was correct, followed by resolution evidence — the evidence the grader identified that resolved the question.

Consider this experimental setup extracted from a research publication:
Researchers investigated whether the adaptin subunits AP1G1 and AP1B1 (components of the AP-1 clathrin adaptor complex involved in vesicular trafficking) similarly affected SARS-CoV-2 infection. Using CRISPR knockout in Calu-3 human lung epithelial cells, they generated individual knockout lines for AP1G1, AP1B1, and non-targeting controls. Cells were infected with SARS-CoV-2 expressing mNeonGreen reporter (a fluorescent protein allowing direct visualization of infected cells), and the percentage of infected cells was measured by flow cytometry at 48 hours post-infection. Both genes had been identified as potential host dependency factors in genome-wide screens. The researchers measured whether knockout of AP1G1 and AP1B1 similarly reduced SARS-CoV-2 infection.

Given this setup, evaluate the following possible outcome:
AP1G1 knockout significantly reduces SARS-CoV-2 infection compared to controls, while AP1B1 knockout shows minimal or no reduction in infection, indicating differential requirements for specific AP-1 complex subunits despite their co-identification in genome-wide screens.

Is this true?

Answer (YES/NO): NO